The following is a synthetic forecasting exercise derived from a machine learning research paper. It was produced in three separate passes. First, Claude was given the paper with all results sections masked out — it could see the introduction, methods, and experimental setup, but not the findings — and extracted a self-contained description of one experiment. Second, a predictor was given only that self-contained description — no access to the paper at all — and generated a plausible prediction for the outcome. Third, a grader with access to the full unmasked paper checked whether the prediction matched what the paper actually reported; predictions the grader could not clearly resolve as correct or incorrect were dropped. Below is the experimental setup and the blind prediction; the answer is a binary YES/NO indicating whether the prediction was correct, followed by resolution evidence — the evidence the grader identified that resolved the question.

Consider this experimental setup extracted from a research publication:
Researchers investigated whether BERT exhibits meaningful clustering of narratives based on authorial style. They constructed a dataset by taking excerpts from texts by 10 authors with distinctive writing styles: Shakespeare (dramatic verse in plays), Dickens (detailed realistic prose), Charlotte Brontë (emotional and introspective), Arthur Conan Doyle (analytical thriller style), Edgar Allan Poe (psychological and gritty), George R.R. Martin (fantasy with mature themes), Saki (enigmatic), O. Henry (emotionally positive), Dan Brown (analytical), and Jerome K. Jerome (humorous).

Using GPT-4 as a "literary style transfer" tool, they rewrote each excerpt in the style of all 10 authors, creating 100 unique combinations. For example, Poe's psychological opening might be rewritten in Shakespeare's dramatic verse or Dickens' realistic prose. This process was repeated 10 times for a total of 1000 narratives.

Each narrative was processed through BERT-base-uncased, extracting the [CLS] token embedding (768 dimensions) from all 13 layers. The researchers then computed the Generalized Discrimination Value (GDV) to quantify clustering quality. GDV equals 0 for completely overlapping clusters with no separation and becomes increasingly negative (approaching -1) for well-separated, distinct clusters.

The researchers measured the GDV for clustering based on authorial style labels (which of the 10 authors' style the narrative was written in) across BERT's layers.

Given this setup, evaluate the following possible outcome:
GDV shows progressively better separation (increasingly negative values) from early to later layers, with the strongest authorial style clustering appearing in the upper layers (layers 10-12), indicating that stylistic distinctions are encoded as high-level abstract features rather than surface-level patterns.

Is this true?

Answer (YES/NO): NO